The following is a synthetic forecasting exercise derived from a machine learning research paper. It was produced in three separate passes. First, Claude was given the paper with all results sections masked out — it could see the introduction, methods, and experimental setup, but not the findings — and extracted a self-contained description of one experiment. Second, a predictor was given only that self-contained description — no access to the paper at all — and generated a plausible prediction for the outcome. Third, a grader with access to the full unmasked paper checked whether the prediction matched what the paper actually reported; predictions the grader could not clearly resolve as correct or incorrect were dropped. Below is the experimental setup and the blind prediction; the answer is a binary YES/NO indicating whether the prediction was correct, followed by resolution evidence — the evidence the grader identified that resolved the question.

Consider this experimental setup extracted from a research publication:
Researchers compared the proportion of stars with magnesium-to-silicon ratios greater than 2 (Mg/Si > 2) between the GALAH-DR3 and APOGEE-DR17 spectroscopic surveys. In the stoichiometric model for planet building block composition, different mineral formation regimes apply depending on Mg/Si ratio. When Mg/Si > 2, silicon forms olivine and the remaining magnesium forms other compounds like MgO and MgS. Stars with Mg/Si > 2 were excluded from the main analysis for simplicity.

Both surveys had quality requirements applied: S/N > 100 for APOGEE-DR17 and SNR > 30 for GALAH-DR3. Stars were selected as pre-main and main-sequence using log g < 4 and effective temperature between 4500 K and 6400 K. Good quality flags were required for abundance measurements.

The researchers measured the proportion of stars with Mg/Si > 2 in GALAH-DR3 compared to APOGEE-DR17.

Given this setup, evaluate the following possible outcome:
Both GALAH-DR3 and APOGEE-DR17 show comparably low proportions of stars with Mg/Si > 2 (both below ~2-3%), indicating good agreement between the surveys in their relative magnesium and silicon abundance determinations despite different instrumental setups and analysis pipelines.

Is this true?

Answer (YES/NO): NO